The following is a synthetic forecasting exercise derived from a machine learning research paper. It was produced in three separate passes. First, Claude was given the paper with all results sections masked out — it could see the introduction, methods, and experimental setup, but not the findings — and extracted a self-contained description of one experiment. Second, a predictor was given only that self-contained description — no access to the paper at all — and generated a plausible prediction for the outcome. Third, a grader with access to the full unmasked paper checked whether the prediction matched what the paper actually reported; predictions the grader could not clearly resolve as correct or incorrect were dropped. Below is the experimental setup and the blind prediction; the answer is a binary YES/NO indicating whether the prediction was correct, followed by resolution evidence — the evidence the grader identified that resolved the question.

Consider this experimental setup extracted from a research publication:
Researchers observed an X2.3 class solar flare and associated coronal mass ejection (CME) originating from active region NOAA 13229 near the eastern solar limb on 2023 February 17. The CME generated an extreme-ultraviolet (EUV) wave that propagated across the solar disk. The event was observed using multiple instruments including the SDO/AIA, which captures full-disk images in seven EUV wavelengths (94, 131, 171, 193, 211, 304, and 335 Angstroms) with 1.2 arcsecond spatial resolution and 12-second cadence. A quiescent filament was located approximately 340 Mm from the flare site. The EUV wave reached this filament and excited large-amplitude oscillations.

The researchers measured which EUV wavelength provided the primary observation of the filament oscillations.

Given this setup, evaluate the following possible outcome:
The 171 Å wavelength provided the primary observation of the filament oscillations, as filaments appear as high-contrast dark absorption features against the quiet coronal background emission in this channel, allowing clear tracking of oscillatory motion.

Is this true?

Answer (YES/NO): YES